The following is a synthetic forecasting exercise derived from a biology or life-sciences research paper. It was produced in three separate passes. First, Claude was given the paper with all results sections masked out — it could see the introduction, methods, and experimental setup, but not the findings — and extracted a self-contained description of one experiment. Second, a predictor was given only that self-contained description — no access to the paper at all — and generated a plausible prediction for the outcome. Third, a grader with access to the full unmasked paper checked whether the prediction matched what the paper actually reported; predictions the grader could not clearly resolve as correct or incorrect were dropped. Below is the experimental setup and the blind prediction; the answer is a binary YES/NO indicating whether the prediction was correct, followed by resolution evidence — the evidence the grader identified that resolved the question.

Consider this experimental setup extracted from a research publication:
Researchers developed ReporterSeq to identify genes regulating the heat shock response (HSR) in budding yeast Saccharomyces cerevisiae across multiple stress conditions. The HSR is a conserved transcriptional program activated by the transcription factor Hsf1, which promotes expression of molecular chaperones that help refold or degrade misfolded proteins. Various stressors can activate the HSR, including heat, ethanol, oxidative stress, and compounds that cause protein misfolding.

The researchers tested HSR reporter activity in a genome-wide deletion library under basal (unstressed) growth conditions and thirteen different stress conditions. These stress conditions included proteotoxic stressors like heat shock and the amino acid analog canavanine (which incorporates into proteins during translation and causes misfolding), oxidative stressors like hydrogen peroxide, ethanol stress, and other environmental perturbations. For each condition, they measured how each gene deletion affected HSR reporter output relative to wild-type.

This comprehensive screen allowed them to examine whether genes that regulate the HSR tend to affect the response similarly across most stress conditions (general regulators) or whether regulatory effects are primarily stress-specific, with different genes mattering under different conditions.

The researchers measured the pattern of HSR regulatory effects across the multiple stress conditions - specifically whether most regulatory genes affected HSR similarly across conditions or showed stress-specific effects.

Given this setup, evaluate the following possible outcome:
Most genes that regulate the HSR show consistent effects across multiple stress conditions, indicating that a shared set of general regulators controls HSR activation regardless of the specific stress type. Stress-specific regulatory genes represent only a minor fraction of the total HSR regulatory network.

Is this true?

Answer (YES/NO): NO